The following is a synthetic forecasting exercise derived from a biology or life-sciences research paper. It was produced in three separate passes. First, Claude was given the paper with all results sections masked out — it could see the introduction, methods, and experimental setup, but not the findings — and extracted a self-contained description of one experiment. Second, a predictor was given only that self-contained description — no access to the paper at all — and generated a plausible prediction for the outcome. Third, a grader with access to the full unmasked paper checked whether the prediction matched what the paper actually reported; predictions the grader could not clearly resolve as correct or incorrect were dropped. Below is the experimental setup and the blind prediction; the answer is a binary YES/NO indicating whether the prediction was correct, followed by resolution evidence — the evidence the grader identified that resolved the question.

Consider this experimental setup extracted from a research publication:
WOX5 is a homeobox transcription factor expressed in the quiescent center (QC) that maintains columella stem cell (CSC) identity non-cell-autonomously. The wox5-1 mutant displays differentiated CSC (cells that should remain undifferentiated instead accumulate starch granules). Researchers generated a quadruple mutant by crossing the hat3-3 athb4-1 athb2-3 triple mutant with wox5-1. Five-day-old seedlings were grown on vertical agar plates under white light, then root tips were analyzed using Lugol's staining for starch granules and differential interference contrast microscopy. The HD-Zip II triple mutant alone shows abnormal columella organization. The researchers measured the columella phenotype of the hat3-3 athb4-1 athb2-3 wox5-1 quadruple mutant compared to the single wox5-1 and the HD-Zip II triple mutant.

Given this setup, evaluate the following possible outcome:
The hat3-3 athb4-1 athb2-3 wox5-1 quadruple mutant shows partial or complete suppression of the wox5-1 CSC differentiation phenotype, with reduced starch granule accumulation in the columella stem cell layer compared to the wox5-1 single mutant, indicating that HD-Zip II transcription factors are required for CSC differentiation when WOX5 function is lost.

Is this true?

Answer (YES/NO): NO